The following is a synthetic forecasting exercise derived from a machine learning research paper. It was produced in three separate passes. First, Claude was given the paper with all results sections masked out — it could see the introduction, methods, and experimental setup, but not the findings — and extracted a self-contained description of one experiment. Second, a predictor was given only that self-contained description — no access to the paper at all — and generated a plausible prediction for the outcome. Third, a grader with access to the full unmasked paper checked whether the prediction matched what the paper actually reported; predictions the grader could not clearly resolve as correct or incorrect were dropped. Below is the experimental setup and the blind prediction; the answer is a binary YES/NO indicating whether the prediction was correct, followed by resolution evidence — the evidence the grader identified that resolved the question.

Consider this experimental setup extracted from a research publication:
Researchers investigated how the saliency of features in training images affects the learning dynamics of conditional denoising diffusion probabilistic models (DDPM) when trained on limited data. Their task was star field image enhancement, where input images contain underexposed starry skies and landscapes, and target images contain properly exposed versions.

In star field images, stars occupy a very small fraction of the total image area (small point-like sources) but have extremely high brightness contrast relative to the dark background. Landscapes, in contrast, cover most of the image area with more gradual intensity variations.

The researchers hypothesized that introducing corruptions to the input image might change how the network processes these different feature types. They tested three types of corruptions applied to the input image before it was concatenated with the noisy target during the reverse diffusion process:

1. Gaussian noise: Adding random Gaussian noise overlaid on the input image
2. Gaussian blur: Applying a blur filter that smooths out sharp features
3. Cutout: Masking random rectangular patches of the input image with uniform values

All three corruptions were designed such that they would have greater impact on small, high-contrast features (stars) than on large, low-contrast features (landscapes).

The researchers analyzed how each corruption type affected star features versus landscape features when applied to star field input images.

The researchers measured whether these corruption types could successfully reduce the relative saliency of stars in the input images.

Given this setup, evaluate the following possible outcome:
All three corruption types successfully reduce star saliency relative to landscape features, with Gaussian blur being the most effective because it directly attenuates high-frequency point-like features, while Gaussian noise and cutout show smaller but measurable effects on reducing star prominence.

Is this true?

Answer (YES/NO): NO